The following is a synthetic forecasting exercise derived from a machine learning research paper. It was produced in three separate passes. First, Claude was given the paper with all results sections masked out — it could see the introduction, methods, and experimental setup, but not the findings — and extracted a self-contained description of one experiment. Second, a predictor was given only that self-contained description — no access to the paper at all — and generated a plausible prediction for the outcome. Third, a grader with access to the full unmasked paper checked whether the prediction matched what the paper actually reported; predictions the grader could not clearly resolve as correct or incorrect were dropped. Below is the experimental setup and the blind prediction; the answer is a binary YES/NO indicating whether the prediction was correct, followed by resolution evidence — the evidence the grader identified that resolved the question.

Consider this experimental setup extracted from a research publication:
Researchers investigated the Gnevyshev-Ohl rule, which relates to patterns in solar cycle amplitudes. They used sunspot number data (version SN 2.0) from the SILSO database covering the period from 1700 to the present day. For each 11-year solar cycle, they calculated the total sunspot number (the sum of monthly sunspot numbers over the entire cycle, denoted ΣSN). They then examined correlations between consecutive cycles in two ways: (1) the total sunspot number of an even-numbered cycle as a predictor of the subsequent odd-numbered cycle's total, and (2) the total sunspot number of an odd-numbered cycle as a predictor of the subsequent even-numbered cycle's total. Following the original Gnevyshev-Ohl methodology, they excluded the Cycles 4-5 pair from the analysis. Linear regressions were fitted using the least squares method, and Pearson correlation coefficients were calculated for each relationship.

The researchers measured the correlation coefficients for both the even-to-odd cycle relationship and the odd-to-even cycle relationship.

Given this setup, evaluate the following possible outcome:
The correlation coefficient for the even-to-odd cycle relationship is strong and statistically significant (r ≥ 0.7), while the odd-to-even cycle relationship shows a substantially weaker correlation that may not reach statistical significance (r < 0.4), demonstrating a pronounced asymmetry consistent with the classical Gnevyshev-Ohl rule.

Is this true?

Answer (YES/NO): NO